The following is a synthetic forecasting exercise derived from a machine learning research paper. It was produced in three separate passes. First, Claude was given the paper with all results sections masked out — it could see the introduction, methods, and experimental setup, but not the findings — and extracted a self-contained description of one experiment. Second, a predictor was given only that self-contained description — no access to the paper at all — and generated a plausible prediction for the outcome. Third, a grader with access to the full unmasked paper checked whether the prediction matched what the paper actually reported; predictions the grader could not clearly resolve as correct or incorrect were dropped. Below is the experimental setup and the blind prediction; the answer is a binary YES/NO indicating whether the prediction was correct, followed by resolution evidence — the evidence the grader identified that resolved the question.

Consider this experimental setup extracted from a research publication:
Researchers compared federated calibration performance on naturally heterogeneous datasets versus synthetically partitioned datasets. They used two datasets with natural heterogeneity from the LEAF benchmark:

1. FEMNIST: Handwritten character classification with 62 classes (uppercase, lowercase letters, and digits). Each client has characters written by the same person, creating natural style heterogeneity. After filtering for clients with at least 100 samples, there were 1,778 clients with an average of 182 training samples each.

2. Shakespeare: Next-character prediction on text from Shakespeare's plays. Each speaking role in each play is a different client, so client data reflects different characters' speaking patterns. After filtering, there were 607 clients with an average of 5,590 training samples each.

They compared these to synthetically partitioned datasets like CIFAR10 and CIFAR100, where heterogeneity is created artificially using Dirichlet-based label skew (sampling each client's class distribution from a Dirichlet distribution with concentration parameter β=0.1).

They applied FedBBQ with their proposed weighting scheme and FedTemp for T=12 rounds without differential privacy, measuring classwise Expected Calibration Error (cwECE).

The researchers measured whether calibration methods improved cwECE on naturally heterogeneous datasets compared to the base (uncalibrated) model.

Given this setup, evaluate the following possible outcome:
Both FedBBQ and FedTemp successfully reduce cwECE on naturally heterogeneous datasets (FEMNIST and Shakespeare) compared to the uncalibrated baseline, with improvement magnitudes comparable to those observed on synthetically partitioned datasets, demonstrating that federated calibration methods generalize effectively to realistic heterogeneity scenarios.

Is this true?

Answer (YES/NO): NO